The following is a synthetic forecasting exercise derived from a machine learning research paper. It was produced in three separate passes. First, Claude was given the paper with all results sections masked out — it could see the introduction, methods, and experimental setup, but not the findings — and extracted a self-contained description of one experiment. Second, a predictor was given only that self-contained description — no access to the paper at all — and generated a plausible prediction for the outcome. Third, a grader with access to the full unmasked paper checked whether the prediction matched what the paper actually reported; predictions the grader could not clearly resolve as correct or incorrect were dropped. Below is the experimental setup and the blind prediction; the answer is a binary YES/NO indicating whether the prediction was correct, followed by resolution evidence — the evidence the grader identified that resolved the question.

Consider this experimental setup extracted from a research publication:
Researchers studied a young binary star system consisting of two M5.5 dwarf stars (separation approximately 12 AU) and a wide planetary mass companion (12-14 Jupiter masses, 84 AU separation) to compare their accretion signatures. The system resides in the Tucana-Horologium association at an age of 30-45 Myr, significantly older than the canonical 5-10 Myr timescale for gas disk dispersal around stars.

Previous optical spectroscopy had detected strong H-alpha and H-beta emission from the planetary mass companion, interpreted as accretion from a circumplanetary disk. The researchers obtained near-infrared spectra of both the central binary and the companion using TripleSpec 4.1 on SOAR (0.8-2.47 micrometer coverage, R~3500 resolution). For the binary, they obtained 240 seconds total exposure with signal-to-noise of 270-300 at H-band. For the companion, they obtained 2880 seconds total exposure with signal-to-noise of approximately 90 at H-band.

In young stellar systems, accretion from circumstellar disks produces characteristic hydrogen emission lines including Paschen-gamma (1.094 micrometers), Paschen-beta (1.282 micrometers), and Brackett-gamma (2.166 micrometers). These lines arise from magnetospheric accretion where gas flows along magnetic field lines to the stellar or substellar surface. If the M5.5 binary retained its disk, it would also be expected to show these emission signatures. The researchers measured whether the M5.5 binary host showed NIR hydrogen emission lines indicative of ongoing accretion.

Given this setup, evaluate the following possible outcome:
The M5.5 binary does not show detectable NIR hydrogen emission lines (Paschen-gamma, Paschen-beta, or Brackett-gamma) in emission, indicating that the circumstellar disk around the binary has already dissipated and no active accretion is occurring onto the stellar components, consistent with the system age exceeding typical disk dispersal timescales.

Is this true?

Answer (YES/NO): YES